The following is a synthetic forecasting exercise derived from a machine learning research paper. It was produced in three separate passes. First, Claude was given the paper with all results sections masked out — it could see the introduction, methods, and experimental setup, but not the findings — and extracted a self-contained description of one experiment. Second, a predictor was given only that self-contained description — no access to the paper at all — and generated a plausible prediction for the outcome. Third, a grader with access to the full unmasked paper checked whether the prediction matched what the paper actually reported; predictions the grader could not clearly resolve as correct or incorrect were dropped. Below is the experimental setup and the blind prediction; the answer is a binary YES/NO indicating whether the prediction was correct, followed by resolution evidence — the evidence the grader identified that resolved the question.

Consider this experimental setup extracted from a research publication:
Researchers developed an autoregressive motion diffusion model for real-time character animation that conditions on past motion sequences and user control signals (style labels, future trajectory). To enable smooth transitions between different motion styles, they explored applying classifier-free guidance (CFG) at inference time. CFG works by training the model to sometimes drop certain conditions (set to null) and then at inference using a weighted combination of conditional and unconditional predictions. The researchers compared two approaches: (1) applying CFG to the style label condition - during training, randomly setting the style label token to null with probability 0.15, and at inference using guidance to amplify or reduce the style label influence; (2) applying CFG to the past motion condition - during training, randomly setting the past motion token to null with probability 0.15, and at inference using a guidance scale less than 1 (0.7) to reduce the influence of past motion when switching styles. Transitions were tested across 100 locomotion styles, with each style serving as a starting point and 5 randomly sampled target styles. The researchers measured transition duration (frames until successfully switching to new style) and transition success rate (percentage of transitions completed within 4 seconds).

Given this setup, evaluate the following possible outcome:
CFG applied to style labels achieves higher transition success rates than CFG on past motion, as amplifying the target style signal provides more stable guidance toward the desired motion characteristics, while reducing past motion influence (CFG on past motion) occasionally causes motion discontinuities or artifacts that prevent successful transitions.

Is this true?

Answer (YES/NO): NO